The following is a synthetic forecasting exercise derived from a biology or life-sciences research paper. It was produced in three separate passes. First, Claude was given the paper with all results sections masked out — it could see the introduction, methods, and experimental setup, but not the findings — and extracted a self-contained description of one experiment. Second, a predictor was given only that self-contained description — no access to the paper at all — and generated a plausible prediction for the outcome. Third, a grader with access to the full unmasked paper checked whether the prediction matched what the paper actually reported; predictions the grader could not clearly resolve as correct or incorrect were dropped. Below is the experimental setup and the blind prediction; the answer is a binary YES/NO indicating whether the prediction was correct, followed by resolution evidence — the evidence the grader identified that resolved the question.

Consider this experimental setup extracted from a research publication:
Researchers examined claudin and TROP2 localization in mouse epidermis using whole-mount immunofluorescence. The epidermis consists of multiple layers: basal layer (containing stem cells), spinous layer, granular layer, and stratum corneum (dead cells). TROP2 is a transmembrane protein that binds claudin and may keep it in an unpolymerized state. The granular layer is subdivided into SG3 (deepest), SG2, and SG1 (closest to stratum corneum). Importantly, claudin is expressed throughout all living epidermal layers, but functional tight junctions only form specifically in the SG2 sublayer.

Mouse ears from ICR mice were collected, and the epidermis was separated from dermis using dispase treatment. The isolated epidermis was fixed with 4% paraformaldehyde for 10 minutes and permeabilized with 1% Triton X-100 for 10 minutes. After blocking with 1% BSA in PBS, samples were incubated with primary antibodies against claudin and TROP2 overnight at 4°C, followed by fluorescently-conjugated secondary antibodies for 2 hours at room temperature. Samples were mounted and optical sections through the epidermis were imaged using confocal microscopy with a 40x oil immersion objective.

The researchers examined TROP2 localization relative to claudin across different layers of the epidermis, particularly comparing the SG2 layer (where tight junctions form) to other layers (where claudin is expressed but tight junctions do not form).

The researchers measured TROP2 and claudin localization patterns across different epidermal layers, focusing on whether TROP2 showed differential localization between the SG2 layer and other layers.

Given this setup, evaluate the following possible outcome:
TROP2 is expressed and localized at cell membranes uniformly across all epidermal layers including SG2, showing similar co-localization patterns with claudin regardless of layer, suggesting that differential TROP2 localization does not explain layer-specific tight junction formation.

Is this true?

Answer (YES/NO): NO